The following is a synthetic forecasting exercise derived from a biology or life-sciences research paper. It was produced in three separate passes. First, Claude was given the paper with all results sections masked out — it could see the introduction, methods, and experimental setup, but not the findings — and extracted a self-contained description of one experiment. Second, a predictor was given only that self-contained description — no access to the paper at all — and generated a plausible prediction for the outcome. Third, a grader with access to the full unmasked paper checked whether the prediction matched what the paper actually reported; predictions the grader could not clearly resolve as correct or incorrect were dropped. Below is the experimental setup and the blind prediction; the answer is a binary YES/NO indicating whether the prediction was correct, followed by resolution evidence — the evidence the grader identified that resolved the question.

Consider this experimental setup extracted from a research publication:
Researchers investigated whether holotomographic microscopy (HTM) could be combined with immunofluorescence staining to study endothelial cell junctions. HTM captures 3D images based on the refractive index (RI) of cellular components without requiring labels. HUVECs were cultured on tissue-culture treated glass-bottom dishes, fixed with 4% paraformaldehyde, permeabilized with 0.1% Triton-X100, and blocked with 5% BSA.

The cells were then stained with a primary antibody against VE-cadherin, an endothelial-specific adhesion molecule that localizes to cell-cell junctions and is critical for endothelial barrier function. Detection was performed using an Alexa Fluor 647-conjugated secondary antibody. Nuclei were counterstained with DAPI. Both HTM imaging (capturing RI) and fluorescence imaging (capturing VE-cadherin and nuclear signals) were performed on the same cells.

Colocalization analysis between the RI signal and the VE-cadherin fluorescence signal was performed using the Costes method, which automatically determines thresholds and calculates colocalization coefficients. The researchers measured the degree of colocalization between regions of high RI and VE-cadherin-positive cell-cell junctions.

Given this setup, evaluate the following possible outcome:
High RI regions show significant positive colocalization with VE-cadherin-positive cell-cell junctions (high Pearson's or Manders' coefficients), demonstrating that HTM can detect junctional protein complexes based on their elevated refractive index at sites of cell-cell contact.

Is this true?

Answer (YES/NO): NO